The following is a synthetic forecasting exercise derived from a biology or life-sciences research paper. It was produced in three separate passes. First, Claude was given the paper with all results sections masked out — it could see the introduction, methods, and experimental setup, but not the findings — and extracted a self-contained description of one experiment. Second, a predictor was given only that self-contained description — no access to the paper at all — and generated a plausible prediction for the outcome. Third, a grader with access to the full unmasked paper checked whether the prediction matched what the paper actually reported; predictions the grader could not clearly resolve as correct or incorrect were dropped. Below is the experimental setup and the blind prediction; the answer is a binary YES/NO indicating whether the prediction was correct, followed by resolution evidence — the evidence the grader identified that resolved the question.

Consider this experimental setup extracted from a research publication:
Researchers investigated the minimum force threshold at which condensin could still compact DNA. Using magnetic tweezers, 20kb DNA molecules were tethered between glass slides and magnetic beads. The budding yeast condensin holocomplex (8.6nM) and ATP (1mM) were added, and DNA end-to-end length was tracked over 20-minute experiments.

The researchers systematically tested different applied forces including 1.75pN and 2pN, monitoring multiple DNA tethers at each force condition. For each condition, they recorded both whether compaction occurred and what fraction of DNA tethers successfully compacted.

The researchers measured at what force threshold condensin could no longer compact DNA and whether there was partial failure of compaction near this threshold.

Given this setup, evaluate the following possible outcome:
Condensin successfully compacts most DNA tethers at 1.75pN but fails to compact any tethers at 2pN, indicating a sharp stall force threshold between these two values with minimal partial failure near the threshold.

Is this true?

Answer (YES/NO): NO